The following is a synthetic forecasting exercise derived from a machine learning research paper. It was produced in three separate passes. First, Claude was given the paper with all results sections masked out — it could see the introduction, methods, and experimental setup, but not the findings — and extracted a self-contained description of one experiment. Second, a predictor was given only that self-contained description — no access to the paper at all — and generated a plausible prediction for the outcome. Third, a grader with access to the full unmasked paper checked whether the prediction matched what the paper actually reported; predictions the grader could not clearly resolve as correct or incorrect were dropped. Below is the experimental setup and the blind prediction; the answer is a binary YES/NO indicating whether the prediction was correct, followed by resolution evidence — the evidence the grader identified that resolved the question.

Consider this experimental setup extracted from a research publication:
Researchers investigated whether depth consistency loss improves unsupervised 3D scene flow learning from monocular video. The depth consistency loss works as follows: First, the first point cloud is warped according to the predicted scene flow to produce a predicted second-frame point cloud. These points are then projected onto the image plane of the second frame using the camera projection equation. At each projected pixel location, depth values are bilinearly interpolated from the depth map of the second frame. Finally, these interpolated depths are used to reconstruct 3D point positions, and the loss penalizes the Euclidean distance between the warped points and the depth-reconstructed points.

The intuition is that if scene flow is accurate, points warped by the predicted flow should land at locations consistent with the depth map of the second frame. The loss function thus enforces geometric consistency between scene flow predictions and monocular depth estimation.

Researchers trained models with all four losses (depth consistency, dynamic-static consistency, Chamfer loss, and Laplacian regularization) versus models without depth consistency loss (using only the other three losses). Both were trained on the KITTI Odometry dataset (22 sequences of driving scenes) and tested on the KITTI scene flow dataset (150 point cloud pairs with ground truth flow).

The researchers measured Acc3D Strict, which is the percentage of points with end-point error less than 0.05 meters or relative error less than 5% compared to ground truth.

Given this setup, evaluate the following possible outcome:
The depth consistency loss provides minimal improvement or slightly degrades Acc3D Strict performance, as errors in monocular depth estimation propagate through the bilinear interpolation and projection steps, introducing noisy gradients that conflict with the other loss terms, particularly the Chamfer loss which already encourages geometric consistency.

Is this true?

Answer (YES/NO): NO